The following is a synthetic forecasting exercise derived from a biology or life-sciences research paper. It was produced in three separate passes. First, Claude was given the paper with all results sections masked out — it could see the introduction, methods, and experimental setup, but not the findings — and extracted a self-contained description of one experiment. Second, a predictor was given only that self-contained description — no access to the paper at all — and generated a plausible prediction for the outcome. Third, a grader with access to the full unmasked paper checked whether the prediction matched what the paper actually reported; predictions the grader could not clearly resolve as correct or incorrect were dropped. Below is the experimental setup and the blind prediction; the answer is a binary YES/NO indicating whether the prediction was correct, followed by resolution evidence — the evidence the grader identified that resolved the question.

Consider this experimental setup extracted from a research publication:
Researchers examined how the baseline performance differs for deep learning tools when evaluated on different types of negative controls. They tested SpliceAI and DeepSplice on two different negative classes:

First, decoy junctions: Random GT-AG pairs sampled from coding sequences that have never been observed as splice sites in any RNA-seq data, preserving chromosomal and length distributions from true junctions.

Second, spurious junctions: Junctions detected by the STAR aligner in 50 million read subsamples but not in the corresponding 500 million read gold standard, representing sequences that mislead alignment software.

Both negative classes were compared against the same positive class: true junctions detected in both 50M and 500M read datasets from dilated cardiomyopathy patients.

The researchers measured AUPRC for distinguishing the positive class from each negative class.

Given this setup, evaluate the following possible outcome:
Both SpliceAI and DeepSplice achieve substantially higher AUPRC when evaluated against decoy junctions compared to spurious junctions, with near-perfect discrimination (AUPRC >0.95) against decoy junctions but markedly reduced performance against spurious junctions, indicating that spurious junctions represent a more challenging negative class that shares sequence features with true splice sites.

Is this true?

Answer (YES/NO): NO